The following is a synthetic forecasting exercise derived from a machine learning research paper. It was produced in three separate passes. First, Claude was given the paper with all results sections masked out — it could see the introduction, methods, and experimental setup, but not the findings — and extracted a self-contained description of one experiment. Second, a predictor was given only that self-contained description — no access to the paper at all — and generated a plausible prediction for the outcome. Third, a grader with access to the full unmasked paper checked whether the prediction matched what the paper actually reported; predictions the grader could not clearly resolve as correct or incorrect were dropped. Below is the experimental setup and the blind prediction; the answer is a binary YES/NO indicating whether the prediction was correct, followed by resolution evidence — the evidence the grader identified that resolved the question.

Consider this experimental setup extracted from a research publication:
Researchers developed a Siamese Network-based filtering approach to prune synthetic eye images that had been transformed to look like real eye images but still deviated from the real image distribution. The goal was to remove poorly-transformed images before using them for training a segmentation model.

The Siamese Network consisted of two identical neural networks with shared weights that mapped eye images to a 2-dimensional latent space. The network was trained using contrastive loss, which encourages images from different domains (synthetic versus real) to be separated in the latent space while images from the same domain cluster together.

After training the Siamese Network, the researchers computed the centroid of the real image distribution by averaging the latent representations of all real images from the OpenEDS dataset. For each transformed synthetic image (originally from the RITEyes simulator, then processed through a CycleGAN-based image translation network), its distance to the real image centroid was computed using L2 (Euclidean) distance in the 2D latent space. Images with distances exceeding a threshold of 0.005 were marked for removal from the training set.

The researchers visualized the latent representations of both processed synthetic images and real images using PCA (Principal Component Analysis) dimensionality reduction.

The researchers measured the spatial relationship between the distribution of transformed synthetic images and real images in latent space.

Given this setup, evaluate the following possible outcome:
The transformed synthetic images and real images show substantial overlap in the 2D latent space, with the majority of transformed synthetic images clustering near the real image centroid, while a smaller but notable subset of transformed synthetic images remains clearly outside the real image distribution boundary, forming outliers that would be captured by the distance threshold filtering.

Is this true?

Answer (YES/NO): NO